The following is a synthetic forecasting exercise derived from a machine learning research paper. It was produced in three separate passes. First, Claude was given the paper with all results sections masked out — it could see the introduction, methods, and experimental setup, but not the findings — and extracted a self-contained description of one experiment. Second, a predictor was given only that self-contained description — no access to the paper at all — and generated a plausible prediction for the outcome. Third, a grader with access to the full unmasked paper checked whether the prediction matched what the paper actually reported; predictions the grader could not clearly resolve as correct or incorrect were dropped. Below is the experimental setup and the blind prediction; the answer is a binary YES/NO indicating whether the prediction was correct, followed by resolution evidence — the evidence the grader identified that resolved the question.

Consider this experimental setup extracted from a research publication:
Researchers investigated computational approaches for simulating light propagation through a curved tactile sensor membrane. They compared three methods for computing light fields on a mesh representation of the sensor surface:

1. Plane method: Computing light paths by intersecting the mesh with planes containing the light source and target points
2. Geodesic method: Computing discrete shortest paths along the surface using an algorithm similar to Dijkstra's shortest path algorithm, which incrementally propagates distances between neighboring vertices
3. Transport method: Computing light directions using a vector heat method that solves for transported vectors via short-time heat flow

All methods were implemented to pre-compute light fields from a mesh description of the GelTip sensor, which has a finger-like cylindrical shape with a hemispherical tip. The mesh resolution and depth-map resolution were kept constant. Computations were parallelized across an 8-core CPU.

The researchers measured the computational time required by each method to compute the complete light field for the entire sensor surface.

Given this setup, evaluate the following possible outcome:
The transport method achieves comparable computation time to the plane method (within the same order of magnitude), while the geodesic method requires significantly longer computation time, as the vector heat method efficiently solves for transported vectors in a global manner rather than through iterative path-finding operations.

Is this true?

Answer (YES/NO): NO